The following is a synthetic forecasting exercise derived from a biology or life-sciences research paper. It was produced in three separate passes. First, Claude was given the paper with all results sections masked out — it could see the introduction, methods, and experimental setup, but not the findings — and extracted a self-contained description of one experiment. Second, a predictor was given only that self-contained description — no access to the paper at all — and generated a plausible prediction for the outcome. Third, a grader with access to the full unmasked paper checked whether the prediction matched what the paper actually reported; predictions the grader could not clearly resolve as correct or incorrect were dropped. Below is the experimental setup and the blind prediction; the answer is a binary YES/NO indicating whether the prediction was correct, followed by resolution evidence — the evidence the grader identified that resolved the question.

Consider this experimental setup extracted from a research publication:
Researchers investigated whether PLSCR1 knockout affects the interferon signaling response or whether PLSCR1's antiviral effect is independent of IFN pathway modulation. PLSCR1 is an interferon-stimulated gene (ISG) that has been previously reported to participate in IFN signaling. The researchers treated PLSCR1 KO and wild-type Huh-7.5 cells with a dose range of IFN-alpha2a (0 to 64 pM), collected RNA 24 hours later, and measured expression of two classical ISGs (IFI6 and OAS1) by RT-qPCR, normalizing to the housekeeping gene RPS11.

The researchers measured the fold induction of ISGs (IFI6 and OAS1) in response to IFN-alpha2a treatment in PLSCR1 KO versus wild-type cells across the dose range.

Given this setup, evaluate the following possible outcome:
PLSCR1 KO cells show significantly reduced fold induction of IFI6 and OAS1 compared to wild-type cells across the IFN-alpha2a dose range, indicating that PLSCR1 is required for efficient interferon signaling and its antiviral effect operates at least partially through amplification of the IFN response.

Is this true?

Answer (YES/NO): NO